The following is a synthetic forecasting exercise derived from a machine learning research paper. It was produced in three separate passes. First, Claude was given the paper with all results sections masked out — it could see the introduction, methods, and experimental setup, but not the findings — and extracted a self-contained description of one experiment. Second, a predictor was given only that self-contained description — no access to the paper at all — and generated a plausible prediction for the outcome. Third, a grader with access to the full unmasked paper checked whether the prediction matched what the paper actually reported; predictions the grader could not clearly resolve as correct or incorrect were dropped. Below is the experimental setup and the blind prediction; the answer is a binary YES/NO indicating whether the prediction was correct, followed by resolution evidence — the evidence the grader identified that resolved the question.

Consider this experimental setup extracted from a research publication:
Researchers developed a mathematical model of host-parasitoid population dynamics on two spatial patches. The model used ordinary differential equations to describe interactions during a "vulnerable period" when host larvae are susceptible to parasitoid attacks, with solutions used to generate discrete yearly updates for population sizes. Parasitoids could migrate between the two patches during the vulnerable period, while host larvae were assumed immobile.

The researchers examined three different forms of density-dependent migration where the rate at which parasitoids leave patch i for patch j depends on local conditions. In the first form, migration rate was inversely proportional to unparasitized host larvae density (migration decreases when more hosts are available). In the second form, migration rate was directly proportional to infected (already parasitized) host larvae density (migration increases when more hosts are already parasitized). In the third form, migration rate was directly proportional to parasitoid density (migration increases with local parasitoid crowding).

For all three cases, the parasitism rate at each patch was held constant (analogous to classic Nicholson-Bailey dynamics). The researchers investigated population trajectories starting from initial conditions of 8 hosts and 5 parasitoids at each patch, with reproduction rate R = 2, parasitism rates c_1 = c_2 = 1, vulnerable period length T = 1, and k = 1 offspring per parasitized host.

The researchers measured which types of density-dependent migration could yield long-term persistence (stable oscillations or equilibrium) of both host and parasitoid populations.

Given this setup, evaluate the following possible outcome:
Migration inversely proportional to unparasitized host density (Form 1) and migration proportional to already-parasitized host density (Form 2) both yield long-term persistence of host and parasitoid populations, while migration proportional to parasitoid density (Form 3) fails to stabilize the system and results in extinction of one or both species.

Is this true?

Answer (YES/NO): NO